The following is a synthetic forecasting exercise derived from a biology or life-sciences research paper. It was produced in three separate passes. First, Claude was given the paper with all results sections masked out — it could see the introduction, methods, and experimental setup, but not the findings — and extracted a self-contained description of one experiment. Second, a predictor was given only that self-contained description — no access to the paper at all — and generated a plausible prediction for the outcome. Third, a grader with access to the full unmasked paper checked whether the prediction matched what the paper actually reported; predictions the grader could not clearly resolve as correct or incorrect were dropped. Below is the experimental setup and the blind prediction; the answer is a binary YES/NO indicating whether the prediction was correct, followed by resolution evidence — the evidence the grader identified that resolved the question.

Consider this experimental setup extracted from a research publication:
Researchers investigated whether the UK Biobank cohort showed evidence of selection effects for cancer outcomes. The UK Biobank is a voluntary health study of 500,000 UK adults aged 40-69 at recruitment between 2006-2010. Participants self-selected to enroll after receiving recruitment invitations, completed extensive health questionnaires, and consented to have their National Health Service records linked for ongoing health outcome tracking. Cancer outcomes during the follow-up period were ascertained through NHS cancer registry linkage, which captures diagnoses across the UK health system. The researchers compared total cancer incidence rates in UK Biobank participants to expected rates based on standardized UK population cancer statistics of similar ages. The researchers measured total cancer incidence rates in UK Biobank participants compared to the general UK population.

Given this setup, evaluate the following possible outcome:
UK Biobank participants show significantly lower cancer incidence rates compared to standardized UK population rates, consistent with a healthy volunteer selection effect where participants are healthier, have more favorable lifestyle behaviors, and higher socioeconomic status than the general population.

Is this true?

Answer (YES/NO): YES